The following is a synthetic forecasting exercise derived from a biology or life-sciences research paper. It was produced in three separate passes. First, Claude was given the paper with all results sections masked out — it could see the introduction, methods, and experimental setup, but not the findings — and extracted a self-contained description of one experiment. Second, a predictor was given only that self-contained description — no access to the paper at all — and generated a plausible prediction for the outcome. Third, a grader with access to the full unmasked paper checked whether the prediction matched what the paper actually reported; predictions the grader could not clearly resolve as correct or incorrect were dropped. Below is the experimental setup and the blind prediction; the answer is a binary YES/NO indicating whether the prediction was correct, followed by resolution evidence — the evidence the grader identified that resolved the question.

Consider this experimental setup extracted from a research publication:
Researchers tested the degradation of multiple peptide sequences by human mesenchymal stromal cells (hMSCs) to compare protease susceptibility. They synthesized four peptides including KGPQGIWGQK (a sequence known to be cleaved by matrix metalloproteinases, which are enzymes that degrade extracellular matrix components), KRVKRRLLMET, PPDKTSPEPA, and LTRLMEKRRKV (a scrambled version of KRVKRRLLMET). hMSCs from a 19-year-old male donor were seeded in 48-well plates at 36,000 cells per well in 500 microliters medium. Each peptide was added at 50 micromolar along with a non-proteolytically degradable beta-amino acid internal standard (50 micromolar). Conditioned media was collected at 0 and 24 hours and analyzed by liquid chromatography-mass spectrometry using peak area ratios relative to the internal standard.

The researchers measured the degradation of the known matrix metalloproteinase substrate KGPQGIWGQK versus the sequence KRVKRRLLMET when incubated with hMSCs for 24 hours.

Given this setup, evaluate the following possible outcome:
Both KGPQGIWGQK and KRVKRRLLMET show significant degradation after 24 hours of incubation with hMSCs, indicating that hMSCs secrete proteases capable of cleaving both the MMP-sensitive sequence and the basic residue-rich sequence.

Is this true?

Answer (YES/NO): NO